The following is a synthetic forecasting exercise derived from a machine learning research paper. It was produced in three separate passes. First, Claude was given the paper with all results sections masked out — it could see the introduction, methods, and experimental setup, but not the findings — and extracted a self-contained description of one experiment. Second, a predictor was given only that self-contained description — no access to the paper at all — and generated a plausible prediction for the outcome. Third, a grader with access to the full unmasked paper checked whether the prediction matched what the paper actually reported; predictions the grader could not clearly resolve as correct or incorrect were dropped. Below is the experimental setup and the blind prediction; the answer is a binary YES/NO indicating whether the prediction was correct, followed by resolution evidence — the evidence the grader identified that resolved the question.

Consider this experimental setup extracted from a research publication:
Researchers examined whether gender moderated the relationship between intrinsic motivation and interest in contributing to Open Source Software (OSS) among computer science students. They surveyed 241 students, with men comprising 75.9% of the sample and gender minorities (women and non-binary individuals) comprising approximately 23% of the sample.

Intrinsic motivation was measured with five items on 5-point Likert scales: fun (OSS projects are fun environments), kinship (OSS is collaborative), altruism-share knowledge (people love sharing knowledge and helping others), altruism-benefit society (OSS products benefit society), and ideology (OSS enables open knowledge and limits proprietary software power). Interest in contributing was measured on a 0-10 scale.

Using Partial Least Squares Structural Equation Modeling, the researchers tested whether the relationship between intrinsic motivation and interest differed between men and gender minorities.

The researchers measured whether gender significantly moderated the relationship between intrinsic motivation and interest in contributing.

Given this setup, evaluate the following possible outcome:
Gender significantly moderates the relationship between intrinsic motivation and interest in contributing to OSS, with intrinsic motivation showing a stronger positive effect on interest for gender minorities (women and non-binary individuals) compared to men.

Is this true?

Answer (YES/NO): NO